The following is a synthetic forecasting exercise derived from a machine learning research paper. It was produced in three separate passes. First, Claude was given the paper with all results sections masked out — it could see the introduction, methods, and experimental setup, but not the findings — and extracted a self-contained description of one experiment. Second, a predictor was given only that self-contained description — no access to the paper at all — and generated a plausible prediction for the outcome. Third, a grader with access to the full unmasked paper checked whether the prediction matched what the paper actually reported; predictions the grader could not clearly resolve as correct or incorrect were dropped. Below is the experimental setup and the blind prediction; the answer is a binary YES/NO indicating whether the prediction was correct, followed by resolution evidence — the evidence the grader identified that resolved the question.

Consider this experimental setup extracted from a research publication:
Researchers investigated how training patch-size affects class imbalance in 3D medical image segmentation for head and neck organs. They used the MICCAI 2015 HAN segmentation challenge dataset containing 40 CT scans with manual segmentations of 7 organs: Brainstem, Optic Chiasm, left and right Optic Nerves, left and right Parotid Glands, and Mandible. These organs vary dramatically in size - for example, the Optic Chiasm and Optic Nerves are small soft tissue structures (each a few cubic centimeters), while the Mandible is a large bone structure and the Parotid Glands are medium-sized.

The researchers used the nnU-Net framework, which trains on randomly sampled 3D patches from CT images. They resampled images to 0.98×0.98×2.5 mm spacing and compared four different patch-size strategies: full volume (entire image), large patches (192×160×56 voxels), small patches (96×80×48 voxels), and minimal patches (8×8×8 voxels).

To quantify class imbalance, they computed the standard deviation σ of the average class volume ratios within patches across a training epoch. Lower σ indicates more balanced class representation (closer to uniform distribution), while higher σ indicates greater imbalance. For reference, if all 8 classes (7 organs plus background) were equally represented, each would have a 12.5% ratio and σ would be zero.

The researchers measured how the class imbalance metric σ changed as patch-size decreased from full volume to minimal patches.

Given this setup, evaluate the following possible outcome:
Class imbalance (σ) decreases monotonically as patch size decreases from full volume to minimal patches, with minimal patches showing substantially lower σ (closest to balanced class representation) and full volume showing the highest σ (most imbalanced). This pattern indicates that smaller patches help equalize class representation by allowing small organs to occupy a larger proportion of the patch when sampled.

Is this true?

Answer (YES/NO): YES